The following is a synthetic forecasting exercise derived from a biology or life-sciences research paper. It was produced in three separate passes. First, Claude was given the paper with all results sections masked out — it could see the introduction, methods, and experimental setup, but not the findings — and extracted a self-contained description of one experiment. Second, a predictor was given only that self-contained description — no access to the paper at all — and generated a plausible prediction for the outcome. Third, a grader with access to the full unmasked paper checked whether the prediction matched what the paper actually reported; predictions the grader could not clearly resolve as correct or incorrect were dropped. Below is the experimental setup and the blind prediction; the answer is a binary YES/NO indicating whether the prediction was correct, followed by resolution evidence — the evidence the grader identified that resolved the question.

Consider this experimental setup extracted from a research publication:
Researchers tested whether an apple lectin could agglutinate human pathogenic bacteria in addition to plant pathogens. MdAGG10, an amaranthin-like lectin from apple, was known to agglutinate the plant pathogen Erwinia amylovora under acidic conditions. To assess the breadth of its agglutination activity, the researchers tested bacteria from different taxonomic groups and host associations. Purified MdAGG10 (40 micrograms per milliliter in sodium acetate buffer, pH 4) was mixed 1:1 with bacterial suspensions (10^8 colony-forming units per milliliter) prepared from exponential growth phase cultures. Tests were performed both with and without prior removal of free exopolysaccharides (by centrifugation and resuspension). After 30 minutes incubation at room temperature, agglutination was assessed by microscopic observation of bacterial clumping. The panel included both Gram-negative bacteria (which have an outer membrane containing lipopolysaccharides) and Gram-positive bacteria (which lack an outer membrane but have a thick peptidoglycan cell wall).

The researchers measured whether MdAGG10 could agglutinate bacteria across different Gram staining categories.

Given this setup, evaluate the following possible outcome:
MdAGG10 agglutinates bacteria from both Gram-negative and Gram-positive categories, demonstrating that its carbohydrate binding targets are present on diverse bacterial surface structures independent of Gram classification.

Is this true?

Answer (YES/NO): YES